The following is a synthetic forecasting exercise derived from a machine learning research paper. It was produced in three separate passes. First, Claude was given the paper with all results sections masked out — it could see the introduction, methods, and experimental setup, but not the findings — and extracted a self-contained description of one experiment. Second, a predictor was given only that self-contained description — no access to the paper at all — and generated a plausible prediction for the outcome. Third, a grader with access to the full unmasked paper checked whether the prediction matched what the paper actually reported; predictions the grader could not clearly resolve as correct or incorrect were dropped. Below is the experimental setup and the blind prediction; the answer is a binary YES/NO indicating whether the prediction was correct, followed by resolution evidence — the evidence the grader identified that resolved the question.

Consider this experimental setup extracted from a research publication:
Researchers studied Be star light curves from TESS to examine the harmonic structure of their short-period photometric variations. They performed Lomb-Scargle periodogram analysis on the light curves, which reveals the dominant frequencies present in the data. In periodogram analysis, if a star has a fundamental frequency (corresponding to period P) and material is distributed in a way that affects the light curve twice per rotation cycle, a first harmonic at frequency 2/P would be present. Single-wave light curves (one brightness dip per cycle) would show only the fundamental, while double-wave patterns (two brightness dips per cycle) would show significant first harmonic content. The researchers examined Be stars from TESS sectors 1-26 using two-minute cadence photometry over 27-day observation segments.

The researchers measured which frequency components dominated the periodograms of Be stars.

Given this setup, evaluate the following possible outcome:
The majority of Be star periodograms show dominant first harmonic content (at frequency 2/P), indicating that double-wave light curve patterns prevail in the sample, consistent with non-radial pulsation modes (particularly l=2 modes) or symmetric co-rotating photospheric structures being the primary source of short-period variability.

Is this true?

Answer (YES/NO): NO